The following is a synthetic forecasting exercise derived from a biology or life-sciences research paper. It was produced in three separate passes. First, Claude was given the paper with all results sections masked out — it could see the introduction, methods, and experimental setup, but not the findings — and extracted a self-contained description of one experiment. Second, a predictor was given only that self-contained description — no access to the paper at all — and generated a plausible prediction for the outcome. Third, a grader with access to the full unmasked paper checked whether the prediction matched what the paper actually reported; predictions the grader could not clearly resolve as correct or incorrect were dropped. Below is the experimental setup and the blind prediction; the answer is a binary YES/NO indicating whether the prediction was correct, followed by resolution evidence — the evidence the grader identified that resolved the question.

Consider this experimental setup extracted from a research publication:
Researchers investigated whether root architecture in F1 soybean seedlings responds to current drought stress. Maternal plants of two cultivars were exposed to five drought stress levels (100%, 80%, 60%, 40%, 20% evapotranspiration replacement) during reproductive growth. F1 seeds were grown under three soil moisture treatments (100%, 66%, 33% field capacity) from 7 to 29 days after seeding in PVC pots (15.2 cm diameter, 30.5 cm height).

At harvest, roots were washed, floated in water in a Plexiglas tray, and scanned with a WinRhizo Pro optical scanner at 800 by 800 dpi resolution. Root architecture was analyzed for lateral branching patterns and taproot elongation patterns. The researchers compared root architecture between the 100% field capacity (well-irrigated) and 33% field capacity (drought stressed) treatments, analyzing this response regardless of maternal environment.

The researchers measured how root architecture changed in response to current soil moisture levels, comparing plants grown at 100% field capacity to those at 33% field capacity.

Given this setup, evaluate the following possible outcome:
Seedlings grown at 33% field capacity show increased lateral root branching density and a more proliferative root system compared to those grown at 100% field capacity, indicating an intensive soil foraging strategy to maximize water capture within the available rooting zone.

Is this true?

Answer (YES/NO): NO